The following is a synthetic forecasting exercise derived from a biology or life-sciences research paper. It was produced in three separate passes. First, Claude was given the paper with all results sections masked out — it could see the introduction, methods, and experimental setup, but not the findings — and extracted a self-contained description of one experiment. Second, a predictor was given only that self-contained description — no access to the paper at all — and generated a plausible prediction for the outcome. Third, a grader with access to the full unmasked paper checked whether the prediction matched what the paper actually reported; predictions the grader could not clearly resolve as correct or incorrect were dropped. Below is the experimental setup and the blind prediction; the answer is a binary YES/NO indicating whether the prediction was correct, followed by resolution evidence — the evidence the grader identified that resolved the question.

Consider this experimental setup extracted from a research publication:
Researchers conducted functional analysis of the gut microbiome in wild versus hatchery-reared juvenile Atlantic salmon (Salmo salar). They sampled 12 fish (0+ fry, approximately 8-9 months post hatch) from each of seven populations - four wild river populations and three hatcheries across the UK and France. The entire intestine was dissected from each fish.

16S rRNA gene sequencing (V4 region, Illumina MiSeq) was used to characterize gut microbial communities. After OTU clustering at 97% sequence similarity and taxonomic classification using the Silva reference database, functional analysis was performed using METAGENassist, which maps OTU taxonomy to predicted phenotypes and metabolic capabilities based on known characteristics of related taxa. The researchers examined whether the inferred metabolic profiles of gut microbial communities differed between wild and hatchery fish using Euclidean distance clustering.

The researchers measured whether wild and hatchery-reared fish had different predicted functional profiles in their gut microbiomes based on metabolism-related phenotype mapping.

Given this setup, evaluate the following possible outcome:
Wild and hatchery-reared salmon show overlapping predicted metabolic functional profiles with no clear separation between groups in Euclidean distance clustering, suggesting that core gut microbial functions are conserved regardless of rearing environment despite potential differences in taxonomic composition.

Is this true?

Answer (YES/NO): NO